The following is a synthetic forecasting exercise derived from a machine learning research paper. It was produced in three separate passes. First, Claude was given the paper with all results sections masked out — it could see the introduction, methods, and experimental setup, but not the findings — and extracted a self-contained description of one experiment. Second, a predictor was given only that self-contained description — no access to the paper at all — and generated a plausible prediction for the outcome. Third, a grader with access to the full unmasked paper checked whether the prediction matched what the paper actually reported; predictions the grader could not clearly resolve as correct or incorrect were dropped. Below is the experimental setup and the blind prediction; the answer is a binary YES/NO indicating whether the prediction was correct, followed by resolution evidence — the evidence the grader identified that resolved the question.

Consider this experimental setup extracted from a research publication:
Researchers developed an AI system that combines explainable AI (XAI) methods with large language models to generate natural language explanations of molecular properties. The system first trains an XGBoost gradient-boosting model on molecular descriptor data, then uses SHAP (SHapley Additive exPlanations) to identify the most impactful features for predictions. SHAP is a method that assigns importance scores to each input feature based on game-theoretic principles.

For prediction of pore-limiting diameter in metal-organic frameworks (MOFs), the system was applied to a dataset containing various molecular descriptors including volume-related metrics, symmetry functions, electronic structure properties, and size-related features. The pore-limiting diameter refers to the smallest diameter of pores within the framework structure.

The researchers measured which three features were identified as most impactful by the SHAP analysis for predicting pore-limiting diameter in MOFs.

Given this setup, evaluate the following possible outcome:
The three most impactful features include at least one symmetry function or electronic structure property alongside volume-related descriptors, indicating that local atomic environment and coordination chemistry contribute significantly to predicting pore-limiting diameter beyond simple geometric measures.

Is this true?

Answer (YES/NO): YES